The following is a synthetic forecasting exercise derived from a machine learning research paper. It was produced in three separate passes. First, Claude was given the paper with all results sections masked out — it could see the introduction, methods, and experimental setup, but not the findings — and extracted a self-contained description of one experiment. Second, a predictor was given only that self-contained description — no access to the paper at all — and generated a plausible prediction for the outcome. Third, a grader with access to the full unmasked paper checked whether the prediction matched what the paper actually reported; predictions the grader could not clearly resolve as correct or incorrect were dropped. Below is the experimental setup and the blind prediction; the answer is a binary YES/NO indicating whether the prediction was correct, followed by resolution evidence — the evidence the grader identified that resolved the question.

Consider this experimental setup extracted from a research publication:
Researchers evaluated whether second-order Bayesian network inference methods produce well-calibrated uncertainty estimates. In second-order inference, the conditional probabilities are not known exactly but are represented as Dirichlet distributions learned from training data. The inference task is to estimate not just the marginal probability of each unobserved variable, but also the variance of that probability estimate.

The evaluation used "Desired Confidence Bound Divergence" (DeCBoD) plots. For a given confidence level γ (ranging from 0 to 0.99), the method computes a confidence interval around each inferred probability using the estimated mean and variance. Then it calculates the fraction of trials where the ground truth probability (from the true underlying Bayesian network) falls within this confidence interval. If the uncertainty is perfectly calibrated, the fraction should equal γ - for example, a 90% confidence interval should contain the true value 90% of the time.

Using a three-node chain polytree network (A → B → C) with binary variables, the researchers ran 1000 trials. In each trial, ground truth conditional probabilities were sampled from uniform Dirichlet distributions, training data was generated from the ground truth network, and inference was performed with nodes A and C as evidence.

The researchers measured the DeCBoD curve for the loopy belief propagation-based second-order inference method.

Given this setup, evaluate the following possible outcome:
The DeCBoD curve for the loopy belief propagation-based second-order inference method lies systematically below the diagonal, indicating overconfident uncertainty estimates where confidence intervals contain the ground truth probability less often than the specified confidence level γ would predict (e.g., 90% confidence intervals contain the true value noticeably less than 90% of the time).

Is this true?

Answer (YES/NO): NO